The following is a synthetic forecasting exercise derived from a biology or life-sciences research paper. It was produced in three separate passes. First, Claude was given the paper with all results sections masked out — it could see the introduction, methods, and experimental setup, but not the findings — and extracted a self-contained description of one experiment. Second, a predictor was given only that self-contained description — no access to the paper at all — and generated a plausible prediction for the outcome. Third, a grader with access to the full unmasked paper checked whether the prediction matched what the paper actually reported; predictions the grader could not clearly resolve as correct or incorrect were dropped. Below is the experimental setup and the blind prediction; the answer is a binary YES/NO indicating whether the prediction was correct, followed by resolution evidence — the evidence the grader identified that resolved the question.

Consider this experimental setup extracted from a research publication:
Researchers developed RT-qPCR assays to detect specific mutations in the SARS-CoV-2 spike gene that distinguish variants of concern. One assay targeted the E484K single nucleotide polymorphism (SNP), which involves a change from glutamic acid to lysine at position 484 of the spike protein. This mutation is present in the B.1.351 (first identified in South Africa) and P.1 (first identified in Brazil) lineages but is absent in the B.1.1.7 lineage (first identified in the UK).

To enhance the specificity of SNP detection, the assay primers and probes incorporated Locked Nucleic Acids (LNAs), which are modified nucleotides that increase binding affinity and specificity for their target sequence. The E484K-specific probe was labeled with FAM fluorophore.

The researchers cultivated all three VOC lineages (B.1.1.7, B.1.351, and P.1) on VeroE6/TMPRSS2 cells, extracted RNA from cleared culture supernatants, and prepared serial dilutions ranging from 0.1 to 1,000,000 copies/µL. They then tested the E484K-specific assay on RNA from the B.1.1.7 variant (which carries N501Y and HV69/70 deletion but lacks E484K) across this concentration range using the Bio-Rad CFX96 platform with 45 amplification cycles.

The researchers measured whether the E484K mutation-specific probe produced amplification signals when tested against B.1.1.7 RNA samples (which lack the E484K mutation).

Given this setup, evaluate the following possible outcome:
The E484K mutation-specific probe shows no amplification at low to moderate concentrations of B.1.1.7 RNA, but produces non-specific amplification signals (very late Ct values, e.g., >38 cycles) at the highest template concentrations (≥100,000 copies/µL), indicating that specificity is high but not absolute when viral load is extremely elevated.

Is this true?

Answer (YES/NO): NO